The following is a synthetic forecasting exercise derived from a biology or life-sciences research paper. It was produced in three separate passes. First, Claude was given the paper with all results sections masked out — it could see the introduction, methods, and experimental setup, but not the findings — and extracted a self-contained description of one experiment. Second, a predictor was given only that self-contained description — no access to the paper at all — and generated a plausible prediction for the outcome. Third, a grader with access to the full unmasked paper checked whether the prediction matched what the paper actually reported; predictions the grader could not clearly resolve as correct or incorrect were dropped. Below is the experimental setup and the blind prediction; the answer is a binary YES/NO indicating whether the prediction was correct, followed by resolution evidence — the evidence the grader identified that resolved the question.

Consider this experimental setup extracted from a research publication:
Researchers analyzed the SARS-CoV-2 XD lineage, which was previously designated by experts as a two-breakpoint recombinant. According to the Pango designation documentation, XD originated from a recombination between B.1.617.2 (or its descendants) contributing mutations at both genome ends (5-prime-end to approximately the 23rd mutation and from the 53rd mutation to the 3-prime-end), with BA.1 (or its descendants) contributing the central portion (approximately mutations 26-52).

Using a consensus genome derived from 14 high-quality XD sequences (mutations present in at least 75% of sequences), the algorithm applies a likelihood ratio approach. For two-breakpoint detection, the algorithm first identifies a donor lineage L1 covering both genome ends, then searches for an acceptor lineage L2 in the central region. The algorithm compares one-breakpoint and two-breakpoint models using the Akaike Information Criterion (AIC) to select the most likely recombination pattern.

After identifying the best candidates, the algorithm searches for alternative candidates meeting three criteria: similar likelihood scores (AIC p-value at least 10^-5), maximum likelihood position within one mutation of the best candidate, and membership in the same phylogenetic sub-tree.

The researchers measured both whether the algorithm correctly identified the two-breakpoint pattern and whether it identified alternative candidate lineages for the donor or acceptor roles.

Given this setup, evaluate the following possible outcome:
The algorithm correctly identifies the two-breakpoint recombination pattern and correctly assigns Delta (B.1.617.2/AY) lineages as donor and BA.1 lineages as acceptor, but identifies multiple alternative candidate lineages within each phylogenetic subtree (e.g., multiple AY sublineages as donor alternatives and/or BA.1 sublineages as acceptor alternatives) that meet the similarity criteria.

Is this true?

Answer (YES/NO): NO